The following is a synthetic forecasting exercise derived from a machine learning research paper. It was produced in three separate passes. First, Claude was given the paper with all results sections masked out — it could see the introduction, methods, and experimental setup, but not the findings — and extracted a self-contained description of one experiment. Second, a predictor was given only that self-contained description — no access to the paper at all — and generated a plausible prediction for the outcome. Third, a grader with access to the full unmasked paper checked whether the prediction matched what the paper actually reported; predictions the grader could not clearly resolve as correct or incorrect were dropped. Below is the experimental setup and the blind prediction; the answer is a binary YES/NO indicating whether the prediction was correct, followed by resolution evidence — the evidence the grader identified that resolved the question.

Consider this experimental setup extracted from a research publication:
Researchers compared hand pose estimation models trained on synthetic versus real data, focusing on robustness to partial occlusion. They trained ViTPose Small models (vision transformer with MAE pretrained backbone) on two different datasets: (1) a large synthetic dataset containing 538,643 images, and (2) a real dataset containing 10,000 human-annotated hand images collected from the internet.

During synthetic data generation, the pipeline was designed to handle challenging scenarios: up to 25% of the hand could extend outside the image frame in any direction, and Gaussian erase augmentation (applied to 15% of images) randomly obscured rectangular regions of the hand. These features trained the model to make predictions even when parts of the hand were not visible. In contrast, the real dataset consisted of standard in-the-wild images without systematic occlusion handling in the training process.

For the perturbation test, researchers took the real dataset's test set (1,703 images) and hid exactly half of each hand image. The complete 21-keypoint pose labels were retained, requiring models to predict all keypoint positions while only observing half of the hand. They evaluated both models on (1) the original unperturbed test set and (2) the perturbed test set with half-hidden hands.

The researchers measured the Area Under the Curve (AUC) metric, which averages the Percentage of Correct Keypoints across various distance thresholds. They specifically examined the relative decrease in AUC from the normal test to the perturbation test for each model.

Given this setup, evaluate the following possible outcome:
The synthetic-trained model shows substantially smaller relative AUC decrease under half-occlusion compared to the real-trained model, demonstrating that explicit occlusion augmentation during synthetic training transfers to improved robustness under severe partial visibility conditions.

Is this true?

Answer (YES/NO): YES